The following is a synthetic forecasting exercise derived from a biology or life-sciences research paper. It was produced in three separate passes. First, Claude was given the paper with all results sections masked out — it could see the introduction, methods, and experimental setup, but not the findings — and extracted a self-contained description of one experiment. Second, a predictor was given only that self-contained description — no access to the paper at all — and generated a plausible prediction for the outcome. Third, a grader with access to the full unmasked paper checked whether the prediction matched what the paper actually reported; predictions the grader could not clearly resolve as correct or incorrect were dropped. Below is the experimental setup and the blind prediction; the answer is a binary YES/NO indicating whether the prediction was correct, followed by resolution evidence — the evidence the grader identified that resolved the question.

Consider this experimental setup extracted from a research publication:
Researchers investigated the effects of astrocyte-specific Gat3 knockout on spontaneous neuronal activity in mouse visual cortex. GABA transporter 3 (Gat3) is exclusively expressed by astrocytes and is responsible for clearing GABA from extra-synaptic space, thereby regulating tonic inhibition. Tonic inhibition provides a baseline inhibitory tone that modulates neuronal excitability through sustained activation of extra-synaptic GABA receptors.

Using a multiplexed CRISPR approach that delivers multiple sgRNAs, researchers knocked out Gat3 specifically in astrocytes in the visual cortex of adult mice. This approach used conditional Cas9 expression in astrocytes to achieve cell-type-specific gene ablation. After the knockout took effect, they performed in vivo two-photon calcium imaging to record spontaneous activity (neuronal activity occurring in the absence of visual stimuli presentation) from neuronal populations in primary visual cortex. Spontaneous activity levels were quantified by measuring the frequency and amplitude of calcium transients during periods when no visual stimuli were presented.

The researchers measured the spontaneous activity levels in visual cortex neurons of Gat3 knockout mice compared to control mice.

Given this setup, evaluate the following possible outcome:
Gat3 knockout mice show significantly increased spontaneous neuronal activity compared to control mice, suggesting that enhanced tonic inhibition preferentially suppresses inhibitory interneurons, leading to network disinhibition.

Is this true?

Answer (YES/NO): NO